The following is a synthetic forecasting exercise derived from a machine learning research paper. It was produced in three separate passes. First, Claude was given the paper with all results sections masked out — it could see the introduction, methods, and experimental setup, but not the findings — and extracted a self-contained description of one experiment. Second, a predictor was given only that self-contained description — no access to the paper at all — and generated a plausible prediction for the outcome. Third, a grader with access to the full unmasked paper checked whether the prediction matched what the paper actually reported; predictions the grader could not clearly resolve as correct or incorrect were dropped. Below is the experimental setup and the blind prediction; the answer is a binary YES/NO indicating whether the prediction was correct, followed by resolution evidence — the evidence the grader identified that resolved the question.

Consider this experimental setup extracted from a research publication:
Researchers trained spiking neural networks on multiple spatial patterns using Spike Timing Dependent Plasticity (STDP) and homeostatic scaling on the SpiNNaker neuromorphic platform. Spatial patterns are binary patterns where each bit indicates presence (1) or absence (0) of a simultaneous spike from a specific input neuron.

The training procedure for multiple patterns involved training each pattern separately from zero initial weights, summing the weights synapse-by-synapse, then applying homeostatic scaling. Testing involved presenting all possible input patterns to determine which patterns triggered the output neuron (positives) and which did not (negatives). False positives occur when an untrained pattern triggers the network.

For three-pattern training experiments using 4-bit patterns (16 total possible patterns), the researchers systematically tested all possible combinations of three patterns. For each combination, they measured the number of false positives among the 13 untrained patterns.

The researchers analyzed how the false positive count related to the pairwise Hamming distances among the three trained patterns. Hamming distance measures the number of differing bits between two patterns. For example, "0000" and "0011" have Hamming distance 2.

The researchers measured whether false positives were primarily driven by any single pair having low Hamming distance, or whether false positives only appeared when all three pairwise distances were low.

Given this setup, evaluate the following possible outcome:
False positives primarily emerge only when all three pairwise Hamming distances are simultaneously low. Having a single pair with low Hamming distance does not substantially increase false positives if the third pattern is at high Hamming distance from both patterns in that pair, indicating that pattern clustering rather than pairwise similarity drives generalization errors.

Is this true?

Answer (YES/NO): NO